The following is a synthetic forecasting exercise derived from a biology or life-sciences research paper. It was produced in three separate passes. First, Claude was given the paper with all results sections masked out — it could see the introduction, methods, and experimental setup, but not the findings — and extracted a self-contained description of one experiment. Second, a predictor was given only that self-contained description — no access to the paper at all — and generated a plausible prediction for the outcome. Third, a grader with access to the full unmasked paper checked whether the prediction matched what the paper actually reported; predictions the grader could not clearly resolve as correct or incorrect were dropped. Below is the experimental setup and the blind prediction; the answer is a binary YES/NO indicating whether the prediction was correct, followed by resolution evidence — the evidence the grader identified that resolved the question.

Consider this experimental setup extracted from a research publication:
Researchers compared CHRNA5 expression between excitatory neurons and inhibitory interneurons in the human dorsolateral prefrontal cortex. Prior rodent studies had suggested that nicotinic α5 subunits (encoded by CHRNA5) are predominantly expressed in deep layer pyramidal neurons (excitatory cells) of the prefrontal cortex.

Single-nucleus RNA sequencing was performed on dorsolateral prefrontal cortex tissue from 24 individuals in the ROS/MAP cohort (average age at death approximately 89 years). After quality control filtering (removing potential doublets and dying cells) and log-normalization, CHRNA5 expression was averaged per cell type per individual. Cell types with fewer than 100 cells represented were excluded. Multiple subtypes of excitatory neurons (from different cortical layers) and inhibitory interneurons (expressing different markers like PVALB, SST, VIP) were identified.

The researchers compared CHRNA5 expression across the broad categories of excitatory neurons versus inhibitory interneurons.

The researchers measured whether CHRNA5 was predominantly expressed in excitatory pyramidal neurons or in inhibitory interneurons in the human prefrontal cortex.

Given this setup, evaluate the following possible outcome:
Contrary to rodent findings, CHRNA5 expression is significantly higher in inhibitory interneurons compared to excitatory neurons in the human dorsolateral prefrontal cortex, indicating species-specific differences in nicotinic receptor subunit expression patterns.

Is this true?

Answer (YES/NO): NO